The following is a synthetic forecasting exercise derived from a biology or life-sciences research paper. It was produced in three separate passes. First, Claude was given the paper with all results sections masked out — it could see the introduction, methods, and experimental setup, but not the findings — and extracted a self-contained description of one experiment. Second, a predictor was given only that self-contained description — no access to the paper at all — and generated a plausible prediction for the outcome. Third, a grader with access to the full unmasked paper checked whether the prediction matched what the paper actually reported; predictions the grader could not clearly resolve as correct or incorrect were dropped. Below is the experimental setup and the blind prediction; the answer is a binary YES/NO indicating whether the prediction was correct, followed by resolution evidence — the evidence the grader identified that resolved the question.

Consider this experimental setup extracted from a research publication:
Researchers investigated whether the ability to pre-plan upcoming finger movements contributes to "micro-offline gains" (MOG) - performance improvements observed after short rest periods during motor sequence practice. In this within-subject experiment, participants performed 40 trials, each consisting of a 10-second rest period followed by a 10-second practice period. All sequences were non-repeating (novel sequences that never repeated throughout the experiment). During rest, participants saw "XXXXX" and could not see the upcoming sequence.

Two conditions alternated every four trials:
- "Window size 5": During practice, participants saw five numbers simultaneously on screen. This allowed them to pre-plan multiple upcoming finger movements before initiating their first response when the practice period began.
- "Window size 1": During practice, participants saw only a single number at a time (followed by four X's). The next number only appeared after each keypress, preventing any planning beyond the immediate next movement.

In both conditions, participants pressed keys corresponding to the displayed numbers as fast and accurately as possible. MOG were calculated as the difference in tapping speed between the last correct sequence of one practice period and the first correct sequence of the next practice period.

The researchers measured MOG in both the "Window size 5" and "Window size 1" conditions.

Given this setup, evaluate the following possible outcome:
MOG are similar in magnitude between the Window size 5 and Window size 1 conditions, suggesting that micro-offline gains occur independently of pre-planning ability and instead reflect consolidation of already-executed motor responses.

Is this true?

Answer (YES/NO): NO